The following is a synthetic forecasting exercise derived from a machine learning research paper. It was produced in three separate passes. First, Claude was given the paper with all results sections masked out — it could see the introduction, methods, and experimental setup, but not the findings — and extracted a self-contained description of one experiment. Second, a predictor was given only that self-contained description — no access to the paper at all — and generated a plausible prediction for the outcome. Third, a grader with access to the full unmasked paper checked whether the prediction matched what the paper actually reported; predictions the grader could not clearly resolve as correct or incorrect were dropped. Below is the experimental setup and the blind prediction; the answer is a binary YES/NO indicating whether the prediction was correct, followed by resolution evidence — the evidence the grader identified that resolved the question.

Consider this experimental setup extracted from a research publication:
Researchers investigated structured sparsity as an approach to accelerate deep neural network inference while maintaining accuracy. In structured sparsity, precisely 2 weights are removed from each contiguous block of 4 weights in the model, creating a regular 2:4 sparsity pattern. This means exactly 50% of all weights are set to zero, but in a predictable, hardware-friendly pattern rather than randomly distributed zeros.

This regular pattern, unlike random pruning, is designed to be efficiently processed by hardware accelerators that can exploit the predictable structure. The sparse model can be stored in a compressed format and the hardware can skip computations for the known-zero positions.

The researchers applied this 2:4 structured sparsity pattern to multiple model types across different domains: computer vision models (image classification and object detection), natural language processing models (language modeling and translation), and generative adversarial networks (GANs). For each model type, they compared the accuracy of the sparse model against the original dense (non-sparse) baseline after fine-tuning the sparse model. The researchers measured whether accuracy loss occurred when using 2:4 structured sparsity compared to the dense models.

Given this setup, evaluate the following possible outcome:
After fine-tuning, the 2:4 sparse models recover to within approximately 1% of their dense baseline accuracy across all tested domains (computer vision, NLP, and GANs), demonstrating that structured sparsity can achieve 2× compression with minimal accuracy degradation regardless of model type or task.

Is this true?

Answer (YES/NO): YES